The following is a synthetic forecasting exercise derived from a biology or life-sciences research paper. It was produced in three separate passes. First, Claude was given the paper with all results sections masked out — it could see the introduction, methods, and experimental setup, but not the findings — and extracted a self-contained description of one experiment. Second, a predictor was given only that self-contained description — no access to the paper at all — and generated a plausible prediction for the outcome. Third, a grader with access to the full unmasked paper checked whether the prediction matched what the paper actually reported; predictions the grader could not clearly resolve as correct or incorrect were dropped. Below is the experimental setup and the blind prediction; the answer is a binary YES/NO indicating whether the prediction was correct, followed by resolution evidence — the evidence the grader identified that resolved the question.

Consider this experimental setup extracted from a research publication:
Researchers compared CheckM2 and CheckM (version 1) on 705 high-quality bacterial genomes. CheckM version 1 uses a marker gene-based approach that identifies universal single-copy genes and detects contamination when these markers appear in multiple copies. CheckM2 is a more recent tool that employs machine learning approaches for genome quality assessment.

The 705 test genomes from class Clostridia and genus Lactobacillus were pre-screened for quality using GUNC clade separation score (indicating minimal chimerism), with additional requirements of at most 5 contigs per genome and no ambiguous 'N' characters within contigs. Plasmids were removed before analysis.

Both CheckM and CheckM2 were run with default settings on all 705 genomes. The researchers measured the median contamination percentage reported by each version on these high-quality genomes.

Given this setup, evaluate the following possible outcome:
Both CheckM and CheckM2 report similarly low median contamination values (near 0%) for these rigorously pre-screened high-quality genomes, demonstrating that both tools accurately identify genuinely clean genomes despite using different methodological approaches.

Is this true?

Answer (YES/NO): NO